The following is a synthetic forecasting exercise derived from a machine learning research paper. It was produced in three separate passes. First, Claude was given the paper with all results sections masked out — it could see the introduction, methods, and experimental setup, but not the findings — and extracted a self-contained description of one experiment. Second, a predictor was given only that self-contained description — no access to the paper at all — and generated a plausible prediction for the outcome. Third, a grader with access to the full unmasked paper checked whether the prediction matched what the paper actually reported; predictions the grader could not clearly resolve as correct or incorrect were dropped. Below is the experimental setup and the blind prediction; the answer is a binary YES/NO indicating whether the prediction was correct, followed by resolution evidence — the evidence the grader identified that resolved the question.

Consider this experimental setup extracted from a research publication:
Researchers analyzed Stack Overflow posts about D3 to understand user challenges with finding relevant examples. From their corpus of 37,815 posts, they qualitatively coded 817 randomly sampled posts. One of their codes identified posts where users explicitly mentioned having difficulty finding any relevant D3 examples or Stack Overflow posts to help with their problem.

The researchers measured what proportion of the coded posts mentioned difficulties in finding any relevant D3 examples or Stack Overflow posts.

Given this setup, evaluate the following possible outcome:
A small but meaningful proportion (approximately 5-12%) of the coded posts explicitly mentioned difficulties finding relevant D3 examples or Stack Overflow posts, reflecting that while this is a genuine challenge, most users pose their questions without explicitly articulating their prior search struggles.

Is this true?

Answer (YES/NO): YES